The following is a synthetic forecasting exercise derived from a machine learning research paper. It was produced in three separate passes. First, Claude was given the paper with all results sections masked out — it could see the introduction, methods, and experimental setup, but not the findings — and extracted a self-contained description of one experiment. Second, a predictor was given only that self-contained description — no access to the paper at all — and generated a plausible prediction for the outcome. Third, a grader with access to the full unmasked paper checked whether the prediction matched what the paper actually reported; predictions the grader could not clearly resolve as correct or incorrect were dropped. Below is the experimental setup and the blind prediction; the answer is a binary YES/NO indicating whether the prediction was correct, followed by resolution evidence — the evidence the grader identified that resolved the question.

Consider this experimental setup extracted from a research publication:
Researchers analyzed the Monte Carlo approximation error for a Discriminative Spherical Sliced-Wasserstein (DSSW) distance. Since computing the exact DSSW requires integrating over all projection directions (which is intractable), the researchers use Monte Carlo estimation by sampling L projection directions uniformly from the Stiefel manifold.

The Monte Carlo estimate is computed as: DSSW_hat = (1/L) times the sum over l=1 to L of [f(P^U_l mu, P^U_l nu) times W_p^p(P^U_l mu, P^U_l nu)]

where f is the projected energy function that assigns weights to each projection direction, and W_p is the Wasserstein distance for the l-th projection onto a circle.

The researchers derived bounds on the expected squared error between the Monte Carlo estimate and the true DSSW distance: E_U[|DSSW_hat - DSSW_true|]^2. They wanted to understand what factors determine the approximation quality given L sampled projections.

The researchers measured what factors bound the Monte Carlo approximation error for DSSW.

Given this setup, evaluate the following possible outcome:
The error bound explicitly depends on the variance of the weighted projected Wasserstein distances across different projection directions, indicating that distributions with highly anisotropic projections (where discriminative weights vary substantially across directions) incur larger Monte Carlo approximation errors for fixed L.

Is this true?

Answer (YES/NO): NO